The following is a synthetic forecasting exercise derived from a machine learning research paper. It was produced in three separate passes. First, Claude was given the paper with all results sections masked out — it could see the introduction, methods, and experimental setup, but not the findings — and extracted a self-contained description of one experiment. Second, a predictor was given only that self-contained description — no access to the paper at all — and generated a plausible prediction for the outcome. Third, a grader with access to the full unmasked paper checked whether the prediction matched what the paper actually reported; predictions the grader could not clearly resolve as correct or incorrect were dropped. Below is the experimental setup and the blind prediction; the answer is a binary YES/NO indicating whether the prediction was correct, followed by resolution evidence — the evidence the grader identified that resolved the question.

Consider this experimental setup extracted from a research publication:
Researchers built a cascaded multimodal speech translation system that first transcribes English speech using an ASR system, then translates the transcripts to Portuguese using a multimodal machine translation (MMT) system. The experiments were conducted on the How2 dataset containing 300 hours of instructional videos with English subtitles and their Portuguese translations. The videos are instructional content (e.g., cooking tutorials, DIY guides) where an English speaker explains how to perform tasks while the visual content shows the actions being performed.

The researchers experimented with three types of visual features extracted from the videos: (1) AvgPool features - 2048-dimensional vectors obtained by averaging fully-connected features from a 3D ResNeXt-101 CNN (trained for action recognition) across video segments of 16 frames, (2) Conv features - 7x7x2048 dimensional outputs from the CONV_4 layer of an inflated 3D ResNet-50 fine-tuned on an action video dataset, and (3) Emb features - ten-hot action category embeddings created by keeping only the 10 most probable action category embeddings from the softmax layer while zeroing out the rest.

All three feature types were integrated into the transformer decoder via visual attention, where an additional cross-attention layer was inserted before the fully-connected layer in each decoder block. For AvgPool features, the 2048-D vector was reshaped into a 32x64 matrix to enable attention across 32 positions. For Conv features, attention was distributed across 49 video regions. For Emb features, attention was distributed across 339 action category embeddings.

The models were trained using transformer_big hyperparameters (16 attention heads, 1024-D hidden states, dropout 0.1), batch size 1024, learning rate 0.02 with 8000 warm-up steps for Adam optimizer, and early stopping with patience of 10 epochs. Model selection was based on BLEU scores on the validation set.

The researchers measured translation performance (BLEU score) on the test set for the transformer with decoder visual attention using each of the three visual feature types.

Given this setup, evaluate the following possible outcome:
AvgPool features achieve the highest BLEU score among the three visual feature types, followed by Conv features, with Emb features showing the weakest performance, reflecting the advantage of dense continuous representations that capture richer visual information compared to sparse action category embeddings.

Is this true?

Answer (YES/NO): NO